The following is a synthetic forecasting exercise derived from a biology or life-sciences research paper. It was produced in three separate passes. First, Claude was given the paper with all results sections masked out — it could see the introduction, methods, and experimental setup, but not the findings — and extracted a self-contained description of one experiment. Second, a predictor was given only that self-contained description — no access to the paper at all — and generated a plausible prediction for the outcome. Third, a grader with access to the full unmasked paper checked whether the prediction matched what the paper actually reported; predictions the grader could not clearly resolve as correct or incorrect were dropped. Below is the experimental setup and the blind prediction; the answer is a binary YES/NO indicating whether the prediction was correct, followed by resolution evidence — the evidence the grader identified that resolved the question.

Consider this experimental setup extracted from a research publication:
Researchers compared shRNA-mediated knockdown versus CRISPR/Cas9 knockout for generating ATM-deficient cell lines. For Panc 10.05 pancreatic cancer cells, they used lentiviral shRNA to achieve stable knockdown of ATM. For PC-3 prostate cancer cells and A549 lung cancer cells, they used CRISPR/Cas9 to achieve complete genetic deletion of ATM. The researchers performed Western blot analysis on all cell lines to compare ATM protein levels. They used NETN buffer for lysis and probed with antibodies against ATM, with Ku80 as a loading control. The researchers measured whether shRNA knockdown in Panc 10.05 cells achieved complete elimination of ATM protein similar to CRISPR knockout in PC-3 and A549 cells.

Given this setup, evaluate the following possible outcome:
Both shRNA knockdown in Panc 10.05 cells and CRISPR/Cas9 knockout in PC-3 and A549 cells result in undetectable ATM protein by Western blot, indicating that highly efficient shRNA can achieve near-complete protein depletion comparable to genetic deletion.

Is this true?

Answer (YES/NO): NO